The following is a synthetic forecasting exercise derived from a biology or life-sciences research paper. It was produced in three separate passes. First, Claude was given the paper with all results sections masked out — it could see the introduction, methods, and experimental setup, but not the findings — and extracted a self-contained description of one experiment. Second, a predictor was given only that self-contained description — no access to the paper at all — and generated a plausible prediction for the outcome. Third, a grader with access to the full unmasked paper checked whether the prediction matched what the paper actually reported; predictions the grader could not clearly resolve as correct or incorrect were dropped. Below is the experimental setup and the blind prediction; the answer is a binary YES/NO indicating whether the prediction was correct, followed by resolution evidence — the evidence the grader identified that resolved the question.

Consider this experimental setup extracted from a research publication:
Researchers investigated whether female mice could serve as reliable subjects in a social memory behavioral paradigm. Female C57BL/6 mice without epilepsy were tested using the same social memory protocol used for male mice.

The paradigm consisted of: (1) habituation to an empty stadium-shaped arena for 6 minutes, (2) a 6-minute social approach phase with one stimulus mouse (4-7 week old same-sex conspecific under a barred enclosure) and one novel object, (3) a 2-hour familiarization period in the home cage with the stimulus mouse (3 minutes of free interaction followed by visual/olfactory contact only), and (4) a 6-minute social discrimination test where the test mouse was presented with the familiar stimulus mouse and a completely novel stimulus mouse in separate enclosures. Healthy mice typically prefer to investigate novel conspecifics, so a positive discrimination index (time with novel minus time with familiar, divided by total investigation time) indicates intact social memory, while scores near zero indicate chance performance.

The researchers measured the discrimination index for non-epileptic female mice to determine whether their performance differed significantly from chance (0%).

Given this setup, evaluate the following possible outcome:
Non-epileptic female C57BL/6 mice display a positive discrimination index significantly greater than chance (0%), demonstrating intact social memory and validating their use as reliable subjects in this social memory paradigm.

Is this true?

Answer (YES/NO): NO